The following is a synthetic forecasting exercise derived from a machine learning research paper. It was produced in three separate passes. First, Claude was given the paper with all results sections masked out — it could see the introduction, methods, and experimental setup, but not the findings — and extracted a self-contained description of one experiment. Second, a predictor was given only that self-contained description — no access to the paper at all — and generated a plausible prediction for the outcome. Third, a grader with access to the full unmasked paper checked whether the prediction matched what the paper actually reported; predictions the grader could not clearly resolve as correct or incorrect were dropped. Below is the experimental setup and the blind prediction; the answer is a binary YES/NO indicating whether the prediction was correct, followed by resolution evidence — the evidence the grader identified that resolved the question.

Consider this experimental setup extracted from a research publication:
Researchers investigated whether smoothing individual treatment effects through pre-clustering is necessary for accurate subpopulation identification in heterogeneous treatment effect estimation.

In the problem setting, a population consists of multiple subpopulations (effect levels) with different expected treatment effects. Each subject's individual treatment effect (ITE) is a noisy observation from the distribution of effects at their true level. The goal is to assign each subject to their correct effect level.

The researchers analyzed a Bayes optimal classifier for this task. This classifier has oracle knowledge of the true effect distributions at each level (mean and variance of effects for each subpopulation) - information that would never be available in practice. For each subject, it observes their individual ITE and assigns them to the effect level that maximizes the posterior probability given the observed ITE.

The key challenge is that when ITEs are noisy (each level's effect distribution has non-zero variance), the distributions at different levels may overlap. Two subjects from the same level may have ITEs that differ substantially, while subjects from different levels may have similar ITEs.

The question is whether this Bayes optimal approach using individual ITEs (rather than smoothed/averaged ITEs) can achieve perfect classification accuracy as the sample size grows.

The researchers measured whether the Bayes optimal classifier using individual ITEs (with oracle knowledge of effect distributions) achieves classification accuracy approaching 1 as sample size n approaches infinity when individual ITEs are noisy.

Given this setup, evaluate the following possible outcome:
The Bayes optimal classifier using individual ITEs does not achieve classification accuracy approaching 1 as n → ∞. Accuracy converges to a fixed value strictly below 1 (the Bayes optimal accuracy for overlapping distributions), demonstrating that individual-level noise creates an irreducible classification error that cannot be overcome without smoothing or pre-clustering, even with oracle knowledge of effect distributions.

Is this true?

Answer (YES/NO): YES